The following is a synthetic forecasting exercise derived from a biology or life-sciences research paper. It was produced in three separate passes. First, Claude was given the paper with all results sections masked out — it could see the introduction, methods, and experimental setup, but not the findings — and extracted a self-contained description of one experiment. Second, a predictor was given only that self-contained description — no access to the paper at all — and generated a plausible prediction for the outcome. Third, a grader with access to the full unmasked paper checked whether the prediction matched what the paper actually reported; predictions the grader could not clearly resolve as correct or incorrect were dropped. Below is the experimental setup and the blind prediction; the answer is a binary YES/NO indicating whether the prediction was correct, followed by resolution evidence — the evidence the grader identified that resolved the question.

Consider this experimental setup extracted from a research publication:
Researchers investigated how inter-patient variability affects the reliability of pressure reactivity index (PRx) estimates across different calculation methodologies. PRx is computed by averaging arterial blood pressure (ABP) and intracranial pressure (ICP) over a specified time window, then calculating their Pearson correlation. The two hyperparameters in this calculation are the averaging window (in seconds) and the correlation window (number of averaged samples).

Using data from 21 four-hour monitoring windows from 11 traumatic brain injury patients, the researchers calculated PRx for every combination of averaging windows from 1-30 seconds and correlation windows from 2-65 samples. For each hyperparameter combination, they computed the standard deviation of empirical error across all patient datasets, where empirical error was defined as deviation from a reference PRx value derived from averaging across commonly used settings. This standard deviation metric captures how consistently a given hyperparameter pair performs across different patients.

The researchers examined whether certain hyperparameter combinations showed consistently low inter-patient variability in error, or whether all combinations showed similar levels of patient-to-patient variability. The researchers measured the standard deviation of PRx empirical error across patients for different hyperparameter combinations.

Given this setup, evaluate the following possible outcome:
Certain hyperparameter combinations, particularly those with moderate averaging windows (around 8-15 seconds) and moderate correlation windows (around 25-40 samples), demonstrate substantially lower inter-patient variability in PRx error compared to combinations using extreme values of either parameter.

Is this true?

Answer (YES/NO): NO